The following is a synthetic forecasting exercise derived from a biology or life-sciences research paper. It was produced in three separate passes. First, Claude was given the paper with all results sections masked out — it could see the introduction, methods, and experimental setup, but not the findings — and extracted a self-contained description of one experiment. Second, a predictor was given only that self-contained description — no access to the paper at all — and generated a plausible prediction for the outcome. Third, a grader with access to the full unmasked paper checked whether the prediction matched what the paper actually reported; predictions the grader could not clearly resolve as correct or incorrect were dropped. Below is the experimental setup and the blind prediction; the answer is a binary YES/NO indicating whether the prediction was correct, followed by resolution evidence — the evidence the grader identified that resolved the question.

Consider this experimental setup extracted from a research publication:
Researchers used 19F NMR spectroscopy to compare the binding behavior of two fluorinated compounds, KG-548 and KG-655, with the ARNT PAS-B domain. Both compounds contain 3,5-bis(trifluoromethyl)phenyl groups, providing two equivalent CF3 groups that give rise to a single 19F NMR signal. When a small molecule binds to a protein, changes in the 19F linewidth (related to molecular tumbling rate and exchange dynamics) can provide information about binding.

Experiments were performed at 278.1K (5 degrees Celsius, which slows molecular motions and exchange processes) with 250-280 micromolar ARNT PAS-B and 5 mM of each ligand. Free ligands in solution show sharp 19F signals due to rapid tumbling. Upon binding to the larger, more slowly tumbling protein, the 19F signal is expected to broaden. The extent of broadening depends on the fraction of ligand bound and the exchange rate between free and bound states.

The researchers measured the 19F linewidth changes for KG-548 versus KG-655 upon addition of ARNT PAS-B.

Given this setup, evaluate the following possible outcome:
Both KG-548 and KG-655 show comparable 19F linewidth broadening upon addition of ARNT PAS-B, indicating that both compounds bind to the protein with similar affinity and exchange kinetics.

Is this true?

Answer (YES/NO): NO